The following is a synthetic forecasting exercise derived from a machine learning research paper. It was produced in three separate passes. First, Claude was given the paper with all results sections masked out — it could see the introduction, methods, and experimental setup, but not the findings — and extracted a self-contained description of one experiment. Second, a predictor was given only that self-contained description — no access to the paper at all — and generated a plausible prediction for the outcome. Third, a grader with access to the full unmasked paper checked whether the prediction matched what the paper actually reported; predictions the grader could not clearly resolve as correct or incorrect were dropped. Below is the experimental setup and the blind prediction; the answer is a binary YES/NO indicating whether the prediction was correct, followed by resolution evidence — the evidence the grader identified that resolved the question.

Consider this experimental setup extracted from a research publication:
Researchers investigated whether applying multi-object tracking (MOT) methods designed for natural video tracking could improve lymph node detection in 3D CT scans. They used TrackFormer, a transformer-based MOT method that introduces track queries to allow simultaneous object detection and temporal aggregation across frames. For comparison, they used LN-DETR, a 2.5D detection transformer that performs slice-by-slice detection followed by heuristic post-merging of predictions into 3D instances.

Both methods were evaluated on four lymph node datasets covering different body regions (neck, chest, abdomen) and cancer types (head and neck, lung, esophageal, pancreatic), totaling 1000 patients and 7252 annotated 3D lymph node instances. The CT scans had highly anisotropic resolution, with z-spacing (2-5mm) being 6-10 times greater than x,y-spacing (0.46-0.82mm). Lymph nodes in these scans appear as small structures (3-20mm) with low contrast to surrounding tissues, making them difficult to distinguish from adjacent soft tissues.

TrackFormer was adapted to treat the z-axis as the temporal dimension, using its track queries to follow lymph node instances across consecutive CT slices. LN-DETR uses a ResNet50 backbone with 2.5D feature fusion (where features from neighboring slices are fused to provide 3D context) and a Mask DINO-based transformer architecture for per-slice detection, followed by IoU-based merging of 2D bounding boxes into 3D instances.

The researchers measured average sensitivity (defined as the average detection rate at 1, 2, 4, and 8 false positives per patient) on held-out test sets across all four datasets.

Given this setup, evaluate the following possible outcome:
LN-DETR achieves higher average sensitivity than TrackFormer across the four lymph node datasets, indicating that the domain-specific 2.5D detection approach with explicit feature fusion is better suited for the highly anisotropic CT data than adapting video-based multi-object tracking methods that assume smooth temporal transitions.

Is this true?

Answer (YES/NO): YES